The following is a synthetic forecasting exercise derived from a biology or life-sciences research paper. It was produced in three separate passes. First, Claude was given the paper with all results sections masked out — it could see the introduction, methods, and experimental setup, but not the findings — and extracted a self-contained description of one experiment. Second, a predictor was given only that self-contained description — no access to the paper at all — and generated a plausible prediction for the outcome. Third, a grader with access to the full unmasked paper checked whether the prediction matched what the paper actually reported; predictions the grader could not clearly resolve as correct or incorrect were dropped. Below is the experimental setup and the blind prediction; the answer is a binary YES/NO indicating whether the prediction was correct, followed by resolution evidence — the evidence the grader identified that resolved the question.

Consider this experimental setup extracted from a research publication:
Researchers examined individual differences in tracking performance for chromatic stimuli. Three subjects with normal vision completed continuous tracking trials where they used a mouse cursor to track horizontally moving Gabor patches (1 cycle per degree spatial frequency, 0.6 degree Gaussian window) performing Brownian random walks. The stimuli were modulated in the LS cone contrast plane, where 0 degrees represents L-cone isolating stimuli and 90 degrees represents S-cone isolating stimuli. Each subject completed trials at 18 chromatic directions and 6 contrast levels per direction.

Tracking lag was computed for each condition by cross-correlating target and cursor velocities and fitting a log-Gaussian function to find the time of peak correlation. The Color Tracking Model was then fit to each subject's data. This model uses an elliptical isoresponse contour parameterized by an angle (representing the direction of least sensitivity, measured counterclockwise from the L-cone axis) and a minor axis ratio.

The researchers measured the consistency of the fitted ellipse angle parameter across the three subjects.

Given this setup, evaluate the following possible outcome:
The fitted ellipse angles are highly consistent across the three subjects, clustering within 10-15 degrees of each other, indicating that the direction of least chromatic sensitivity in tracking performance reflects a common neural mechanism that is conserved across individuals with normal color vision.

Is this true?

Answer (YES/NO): YES